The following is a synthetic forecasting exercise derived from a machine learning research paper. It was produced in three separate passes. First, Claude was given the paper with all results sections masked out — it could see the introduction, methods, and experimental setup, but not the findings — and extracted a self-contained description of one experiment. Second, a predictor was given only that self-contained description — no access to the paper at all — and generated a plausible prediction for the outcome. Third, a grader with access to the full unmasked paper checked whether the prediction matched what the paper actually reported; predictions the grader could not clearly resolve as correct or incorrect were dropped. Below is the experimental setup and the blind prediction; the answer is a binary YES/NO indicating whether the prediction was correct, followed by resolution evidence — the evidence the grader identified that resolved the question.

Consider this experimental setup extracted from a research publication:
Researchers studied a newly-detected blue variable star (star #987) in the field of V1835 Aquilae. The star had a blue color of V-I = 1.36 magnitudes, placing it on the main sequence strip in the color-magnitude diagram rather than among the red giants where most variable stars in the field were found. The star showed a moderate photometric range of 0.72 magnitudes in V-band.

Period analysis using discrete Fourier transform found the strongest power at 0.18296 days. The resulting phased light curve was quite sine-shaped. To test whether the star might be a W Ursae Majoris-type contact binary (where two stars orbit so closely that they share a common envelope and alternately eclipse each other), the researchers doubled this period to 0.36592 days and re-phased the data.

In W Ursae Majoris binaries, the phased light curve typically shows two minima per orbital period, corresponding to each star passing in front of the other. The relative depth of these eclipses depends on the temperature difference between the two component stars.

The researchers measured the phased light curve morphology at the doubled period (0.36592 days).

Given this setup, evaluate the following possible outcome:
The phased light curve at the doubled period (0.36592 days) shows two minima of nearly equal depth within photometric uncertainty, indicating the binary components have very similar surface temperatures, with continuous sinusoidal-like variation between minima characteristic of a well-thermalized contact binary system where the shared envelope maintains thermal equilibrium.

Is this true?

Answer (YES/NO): YES